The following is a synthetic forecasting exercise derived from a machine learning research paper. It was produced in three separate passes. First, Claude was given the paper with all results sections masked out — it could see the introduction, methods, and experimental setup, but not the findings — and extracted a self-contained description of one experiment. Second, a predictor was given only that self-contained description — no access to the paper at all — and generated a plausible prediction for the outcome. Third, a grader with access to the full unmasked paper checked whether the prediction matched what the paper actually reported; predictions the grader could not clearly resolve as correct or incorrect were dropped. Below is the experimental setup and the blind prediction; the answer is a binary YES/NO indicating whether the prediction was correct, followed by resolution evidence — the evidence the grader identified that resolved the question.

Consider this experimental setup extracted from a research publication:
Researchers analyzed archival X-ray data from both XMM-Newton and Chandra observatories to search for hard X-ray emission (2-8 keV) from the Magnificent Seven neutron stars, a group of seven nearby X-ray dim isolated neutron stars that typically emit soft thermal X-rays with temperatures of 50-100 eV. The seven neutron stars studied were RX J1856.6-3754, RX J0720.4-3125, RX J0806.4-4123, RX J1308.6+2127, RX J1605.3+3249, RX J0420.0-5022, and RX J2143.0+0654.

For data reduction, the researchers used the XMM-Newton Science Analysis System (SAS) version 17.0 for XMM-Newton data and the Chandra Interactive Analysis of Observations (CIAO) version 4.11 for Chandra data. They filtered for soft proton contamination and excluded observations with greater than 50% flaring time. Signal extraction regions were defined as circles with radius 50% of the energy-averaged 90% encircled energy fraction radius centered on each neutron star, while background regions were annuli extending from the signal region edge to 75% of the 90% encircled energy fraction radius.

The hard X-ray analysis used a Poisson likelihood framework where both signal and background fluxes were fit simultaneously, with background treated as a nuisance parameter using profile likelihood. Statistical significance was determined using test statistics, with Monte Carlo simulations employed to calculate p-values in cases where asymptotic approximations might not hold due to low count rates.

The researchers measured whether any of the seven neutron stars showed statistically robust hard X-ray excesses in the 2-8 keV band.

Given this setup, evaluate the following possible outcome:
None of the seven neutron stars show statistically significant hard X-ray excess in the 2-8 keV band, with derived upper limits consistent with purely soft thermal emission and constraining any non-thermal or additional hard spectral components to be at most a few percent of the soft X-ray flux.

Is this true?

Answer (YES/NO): NO